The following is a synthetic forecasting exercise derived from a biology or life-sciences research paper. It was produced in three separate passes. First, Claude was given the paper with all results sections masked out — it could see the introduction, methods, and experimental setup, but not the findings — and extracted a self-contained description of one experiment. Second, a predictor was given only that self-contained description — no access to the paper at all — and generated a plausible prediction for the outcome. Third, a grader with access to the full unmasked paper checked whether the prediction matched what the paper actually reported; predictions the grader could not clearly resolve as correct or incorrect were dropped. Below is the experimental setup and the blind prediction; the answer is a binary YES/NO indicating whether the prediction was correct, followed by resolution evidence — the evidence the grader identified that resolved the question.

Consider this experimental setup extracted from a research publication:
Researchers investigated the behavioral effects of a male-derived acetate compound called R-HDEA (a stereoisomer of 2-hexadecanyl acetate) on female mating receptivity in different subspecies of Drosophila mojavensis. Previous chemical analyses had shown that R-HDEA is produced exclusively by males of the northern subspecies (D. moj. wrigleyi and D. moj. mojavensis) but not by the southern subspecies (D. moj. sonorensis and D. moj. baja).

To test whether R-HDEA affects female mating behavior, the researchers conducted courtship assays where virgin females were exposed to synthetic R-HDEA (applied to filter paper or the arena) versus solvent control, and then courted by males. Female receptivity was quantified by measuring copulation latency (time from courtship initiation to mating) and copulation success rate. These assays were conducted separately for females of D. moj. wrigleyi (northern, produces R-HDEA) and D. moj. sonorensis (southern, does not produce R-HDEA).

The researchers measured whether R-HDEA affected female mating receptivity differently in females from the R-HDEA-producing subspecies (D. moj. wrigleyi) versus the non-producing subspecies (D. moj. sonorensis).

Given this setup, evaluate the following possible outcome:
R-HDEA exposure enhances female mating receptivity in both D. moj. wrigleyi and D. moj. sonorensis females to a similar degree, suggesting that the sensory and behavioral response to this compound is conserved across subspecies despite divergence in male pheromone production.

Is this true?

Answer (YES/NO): NO